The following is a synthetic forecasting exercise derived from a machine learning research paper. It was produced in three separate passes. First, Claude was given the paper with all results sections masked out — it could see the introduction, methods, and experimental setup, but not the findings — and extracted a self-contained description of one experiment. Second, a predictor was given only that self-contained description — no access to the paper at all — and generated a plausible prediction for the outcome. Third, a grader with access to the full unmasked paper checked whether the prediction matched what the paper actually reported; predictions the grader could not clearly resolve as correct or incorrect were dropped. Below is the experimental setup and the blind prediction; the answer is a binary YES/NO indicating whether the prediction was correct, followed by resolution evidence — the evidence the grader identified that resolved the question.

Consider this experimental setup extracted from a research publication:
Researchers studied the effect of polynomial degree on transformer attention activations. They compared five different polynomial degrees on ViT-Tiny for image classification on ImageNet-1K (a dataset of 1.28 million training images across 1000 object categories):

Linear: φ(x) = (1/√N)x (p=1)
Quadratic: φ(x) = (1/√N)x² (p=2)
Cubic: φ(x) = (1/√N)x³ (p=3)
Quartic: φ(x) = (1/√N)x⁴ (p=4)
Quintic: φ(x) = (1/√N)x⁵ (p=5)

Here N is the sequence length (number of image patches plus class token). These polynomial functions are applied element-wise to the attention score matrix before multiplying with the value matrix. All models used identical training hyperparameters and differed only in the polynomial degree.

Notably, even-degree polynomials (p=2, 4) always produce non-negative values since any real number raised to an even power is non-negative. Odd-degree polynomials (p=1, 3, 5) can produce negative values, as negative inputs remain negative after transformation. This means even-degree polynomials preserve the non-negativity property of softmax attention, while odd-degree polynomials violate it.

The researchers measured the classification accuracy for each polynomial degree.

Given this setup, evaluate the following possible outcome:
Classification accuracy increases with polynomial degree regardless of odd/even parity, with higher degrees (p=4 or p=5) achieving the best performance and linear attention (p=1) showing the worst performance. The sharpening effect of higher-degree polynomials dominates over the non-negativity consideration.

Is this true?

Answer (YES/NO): NO